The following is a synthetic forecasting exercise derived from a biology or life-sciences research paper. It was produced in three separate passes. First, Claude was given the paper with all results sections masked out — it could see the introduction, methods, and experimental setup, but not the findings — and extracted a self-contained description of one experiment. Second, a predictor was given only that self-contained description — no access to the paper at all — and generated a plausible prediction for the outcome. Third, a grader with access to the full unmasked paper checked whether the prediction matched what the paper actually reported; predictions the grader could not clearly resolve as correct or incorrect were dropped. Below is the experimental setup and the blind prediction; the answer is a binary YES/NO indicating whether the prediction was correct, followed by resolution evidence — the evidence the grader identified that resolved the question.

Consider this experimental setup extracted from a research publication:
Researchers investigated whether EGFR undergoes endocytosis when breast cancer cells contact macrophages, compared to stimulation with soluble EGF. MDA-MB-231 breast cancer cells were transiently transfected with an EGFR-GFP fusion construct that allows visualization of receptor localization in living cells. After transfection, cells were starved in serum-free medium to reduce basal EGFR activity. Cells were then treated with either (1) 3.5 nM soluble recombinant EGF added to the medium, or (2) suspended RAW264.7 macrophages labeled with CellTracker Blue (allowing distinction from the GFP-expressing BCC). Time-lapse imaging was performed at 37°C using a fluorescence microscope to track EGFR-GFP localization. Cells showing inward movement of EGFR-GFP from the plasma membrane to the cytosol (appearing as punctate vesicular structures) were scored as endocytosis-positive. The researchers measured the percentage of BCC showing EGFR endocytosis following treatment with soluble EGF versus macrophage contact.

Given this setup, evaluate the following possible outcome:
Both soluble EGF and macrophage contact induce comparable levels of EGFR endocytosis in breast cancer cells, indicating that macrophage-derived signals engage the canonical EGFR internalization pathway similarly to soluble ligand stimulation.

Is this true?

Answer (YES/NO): NO